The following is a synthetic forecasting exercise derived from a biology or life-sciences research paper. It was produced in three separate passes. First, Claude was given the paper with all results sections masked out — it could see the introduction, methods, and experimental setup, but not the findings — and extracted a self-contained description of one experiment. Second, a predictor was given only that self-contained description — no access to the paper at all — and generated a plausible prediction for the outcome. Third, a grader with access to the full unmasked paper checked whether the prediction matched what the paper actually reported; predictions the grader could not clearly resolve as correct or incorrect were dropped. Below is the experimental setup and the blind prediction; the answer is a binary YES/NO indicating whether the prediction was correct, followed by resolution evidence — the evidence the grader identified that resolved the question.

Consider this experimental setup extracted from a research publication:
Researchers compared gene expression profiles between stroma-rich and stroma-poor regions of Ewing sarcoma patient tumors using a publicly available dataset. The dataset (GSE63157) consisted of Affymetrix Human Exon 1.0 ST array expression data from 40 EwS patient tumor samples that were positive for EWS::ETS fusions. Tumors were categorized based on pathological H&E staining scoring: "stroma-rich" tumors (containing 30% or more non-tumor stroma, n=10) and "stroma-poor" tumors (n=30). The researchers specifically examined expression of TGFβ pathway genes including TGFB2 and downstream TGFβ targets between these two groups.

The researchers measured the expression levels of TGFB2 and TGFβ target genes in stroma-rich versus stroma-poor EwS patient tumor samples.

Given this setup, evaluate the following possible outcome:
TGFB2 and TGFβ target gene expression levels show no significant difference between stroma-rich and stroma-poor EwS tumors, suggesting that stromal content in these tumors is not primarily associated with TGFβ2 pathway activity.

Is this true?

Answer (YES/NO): NO